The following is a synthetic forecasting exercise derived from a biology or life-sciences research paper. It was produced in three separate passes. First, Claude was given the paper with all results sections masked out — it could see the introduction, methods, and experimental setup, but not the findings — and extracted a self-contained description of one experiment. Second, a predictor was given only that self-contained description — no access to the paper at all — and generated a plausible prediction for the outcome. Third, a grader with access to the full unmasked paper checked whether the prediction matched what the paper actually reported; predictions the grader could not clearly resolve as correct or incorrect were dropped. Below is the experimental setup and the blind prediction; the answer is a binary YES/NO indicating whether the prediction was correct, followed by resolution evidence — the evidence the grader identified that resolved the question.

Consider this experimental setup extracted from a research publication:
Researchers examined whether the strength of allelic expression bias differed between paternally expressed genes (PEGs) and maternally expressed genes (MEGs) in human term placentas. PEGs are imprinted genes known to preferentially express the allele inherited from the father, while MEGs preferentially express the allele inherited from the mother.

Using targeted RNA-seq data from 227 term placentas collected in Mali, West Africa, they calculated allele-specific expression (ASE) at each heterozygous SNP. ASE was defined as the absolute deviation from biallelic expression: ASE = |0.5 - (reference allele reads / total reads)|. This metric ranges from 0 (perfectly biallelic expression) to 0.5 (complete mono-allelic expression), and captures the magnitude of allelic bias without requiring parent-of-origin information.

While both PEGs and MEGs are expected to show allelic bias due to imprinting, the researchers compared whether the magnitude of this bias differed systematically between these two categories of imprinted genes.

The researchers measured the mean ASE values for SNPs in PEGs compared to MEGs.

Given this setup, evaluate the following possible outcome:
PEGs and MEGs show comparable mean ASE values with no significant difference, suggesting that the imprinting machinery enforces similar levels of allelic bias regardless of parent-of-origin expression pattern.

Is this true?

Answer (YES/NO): NO